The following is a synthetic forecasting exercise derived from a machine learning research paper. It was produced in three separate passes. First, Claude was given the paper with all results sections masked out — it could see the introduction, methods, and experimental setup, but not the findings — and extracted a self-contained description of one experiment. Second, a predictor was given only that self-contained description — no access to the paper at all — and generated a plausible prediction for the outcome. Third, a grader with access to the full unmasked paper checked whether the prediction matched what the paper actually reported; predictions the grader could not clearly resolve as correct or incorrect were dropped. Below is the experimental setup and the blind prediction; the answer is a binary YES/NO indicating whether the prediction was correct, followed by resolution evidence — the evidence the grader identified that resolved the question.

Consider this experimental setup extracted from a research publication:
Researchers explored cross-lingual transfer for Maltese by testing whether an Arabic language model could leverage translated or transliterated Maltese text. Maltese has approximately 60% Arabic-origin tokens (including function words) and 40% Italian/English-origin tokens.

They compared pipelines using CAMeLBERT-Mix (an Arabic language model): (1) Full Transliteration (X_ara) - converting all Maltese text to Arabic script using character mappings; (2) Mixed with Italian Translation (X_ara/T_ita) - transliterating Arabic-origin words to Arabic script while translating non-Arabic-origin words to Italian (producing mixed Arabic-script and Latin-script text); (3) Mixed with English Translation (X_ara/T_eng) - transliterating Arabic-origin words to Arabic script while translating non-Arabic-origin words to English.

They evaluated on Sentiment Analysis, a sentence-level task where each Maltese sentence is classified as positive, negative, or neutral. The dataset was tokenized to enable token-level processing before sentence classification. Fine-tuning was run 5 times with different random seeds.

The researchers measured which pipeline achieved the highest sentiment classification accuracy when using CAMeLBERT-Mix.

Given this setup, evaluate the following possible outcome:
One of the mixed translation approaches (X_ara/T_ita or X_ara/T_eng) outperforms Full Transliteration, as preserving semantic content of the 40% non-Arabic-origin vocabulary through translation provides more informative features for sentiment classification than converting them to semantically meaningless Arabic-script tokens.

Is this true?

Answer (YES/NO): NO